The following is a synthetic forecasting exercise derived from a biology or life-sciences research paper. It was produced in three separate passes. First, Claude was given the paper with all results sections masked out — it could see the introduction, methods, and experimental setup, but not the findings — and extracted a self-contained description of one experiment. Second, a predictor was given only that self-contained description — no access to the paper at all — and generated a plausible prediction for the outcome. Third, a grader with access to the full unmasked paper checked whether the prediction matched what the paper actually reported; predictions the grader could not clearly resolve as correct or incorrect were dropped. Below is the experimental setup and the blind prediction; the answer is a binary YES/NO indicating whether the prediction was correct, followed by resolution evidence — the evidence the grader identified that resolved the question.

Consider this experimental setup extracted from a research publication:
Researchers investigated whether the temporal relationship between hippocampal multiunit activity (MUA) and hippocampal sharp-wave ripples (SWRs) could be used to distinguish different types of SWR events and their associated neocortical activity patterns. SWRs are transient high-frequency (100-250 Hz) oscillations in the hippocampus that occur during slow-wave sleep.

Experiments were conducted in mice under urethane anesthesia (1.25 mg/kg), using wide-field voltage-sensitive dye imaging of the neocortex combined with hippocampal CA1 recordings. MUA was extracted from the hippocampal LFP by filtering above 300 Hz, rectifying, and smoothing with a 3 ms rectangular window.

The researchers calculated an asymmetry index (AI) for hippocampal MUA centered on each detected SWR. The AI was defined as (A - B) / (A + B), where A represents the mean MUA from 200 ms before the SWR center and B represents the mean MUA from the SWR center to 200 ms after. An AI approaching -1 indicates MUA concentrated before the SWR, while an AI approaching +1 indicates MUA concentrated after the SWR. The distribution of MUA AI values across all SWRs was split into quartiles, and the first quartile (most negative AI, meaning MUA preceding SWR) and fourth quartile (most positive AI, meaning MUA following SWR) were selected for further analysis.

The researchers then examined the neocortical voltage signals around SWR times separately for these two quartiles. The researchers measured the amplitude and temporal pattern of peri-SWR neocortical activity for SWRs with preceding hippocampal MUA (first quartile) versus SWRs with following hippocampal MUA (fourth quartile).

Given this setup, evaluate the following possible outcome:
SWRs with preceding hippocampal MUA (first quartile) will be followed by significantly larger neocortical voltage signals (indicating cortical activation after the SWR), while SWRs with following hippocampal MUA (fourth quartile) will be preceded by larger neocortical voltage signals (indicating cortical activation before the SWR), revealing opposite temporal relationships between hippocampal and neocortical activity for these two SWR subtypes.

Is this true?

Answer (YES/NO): NO